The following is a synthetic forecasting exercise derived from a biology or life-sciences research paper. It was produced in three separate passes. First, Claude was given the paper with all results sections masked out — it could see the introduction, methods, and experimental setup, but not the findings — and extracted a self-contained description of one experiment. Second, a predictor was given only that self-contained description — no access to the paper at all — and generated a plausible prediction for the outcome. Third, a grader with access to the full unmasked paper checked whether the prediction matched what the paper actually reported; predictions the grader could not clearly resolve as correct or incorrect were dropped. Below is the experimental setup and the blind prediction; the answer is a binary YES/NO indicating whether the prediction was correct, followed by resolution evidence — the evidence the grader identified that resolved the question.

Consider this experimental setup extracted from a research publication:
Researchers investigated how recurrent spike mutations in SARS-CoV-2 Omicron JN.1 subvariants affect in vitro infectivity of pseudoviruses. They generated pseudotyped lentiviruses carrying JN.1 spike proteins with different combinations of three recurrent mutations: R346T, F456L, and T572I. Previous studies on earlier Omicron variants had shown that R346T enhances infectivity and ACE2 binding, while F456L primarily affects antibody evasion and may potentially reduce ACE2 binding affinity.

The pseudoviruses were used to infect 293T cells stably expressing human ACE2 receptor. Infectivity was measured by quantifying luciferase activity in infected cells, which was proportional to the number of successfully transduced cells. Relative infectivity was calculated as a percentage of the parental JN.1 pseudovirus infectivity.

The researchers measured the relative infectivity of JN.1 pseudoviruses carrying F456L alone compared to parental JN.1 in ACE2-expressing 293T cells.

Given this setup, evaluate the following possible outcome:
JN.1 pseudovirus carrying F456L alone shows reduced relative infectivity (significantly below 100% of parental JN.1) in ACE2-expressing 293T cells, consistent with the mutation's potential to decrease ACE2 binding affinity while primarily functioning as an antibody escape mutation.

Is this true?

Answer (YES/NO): NO